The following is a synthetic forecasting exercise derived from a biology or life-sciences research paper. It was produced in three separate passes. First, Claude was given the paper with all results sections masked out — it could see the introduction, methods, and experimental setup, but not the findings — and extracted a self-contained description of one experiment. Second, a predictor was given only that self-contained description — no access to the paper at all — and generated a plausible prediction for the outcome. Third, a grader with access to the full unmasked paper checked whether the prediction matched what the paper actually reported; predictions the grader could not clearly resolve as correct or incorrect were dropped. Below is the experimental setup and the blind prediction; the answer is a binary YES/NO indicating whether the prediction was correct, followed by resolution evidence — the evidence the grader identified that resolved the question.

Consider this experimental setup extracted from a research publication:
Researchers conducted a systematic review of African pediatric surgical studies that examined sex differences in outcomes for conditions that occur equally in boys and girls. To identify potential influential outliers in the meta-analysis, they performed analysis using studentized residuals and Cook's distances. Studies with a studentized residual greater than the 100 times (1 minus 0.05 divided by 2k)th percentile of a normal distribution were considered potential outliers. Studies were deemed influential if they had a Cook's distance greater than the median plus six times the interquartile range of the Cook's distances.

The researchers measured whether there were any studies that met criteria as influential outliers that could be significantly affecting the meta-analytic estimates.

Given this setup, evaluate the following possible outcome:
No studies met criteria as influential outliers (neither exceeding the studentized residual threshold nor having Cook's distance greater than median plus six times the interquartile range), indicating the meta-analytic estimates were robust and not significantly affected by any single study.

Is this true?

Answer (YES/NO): NO